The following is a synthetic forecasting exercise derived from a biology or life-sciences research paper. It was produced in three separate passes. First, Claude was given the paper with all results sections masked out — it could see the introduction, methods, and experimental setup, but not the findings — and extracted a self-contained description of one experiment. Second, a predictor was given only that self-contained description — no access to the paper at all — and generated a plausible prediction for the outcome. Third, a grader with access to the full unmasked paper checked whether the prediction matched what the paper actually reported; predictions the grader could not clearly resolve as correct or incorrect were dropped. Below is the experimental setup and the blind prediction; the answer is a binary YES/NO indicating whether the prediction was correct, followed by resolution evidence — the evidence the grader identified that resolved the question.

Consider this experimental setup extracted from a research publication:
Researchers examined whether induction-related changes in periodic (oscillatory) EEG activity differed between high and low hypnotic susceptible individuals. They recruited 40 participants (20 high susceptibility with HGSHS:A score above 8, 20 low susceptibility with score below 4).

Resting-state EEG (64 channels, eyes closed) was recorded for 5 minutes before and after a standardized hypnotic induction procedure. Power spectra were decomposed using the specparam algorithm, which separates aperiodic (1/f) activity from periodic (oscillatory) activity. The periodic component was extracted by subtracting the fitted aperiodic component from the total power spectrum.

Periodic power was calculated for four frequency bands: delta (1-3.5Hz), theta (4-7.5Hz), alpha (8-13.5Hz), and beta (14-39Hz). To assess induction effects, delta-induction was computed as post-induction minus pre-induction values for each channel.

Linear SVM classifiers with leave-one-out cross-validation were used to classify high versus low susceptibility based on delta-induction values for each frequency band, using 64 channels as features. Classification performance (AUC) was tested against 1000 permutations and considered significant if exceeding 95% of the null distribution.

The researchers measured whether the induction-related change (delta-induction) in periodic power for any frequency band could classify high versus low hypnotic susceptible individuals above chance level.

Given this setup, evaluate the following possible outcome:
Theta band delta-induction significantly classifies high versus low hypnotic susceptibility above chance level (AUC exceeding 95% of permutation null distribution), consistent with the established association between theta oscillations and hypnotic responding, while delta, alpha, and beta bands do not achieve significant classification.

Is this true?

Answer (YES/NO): NO